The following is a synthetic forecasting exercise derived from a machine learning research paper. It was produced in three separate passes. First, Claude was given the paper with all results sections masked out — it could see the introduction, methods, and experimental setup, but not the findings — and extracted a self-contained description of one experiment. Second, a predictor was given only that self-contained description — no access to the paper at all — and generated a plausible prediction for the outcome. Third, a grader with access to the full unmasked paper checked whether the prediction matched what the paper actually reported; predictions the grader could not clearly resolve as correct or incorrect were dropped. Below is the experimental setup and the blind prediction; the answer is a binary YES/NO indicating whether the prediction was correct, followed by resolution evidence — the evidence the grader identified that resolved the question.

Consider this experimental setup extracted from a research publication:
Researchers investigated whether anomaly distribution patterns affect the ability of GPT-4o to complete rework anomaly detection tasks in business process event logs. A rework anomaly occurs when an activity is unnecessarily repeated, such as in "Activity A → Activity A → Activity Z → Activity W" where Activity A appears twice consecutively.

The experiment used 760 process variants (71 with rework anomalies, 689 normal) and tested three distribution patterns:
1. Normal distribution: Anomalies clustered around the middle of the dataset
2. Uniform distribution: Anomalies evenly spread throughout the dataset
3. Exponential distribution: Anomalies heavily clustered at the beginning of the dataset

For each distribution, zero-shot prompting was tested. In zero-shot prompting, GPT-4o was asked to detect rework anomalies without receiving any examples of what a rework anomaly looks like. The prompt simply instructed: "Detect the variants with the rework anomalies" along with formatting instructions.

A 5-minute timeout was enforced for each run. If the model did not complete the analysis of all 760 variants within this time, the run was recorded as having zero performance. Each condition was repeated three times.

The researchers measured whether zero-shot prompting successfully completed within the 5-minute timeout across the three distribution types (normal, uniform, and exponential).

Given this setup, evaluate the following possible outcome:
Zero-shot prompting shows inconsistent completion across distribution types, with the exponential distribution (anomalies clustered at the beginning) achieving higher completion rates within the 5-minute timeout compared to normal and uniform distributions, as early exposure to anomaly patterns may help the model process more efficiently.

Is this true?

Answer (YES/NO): NO